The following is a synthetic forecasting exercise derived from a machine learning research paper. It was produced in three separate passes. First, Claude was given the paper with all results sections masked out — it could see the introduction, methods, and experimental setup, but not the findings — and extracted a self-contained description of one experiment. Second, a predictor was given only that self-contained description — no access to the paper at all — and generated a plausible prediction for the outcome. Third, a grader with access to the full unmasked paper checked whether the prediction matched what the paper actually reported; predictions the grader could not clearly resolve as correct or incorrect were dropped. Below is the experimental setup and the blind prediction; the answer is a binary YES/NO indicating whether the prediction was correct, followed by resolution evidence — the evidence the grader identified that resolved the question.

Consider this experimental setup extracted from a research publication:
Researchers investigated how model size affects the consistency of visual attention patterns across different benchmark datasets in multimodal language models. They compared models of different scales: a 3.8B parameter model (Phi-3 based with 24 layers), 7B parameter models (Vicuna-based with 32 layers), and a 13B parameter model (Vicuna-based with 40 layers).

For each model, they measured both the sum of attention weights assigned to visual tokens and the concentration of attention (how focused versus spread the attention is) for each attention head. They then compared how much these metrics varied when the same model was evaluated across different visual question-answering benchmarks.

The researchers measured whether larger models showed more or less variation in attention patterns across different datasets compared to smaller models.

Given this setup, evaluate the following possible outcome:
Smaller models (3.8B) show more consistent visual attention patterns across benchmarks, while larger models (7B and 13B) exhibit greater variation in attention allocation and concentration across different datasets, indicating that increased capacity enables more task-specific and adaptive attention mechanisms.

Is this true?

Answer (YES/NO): NO